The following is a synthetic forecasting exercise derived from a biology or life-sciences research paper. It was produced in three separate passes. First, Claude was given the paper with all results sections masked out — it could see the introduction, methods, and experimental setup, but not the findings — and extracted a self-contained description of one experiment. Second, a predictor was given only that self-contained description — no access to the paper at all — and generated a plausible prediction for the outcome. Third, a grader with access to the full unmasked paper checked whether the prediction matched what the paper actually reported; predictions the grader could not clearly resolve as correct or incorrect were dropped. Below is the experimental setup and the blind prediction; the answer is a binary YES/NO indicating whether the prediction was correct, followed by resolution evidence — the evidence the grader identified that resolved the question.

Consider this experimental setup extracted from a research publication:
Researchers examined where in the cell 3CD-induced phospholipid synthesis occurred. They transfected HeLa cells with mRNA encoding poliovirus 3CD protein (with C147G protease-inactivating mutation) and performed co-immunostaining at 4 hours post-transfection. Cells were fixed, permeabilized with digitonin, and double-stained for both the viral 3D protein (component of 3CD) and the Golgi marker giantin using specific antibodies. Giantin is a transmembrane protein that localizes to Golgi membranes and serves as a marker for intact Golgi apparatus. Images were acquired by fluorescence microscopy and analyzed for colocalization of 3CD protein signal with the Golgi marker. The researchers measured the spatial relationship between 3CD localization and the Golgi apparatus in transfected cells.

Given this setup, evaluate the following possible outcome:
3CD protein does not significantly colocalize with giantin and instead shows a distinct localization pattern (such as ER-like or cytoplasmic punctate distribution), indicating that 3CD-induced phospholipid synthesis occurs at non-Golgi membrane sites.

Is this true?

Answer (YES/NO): YES